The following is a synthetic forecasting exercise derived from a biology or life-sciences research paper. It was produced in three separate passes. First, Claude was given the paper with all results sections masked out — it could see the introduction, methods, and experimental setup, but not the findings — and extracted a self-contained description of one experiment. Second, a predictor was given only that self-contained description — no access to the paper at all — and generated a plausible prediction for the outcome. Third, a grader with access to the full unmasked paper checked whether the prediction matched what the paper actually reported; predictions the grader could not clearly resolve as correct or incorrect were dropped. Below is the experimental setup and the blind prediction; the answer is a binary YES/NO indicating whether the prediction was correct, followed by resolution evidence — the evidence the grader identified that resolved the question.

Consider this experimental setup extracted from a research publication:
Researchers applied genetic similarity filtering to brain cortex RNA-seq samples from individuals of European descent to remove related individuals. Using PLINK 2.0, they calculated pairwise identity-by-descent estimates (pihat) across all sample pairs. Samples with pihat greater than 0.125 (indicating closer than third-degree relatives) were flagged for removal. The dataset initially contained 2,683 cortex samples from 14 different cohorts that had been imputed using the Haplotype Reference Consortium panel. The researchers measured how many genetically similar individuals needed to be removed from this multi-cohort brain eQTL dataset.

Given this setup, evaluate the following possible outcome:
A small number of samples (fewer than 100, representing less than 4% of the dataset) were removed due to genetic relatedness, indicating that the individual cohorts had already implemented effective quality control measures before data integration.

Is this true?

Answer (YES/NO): NO